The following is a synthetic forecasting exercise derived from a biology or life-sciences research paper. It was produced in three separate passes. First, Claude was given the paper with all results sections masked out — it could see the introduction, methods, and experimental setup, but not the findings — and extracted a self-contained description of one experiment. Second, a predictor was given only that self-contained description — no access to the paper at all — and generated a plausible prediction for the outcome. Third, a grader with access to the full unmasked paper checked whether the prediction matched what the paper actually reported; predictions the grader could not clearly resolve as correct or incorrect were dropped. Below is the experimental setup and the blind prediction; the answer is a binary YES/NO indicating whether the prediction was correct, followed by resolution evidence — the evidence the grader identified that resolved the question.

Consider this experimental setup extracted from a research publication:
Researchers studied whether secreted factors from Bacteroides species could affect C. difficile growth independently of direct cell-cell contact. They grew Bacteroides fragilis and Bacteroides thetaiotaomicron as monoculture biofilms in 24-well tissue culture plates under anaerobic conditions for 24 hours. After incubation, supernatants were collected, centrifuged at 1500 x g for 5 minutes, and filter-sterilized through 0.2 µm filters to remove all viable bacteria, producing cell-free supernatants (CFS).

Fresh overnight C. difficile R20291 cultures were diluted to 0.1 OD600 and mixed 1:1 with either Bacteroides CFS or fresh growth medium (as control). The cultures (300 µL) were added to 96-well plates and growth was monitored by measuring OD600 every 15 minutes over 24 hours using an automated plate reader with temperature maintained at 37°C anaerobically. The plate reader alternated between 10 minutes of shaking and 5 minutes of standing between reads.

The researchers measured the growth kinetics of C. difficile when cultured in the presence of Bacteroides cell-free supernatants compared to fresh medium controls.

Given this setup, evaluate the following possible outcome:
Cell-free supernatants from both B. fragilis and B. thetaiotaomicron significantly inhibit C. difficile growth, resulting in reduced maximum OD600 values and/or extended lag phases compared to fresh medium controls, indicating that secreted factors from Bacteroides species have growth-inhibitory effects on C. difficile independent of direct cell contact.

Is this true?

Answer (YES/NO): NO